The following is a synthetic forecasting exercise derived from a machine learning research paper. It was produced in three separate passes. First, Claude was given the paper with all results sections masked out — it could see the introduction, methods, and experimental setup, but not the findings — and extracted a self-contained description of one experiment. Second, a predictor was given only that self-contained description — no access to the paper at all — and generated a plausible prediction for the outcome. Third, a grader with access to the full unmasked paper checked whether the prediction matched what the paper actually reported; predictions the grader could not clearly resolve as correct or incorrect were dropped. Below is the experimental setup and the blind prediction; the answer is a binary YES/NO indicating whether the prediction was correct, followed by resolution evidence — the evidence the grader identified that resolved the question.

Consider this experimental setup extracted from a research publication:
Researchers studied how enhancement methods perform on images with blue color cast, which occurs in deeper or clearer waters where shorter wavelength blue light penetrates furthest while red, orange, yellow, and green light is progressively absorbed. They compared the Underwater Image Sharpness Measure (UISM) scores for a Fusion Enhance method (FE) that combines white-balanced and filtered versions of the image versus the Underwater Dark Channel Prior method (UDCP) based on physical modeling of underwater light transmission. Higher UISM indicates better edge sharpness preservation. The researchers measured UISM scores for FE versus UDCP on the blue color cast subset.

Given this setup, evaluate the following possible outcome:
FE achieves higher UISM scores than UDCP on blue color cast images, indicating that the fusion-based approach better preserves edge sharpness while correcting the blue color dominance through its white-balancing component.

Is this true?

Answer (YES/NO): YES